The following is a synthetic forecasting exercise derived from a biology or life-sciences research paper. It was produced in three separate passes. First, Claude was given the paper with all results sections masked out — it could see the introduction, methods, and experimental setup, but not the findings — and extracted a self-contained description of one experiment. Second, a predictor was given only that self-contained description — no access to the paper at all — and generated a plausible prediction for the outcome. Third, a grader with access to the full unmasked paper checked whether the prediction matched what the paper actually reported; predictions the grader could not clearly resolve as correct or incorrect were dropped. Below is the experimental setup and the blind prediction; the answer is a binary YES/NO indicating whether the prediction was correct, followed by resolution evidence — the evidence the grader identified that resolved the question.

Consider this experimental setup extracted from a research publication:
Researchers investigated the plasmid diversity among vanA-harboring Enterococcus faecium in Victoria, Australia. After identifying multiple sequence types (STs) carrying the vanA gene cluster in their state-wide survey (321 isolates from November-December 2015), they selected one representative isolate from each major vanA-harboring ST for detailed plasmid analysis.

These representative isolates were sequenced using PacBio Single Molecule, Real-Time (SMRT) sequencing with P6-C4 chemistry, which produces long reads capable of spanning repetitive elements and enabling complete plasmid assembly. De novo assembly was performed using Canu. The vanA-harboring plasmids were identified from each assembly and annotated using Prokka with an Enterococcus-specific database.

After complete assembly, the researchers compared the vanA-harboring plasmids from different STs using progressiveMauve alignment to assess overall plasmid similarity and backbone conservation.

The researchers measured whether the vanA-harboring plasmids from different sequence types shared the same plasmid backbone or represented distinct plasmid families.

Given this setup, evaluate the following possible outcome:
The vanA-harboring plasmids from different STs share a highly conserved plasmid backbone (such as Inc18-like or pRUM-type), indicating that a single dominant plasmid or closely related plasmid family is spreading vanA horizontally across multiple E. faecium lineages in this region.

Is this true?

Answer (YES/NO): NO